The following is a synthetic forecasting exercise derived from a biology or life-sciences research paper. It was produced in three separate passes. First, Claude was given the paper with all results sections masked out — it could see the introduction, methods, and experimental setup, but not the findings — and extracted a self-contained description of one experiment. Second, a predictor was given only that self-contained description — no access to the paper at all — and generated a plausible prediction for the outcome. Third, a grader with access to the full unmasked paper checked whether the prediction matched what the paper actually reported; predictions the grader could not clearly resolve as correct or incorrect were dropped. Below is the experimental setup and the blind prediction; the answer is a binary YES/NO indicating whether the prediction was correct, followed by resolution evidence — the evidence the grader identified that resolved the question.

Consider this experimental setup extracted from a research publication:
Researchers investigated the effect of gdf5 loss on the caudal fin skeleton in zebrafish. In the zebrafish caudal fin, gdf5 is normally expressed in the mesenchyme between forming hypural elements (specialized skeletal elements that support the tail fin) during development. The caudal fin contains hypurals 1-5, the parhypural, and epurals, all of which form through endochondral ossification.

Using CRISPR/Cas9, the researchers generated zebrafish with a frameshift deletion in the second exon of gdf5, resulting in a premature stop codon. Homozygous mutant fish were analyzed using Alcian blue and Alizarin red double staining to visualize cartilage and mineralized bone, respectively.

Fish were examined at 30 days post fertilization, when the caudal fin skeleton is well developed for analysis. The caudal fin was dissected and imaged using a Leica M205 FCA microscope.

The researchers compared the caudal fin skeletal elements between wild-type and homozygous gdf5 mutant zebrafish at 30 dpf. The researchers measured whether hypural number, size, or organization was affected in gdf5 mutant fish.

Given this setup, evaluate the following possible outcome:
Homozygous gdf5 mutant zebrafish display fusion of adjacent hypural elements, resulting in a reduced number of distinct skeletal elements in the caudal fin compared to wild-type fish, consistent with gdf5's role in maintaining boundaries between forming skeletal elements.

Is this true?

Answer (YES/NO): NO